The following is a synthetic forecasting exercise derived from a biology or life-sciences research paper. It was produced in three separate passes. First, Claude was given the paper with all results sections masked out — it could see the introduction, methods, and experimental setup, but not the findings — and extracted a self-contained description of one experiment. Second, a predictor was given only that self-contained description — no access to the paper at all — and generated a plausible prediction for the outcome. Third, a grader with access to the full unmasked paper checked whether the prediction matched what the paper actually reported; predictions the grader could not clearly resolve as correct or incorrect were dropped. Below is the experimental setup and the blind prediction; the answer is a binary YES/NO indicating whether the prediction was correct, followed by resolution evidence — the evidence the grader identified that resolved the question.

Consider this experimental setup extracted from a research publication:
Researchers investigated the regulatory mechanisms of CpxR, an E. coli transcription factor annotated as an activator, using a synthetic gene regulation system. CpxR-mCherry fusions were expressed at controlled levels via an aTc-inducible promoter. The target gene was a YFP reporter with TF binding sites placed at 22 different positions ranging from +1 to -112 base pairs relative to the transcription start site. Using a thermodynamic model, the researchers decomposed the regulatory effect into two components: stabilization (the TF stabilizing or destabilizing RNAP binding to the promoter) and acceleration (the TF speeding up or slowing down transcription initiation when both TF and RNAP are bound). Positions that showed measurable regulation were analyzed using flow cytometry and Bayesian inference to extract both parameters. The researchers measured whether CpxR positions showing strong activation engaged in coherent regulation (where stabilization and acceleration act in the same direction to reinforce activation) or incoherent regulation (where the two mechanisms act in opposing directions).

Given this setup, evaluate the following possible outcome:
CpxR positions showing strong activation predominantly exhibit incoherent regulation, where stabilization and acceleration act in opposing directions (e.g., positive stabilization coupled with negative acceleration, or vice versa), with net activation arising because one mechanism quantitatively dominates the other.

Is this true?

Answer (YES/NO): NO